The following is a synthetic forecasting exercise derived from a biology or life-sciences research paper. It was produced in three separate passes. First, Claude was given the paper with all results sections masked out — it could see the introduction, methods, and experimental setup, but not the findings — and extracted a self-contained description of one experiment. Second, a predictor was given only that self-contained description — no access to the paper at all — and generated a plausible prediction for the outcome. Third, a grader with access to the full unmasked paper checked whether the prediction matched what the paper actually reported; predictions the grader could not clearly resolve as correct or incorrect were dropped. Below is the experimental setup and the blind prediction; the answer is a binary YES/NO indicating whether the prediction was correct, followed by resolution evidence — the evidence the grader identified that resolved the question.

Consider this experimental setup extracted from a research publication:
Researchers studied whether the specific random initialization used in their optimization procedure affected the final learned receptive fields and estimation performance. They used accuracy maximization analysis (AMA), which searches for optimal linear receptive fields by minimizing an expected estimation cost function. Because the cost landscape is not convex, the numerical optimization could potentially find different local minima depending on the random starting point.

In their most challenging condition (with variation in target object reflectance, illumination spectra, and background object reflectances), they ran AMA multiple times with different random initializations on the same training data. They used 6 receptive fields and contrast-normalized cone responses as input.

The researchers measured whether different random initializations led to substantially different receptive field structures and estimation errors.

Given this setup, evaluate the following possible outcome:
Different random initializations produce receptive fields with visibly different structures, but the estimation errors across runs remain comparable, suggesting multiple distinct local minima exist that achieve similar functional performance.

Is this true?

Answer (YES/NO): NO